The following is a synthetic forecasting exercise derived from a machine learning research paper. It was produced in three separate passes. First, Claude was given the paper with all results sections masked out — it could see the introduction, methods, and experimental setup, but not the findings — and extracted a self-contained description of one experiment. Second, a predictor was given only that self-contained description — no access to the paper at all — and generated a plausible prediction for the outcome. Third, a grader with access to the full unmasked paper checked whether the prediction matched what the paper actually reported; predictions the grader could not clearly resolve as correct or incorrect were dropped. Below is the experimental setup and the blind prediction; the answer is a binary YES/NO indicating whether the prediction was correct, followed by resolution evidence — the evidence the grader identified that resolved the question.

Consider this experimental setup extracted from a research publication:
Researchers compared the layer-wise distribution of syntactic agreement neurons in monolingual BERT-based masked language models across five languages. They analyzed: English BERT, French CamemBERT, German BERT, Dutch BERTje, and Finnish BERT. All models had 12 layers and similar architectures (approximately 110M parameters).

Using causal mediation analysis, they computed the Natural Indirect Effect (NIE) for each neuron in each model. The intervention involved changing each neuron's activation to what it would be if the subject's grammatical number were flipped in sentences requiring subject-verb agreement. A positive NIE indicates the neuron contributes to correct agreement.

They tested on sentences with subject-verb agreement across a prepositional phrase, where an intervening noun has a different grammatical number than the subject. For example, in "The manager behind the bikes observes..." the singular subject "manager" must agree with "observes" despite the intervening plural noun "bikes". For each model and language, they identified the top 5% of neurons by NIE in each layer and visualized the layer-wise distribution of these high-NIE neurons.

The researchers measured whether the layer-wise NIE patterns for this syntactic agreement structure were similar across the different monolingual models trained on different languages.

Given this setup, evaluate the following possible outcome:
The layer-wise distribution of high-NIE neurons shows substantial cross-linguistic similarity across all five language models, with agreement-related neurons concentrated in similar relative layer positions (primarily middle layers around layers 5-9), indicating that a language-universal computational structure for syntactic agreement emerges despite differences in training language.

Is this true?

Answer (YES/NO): NO